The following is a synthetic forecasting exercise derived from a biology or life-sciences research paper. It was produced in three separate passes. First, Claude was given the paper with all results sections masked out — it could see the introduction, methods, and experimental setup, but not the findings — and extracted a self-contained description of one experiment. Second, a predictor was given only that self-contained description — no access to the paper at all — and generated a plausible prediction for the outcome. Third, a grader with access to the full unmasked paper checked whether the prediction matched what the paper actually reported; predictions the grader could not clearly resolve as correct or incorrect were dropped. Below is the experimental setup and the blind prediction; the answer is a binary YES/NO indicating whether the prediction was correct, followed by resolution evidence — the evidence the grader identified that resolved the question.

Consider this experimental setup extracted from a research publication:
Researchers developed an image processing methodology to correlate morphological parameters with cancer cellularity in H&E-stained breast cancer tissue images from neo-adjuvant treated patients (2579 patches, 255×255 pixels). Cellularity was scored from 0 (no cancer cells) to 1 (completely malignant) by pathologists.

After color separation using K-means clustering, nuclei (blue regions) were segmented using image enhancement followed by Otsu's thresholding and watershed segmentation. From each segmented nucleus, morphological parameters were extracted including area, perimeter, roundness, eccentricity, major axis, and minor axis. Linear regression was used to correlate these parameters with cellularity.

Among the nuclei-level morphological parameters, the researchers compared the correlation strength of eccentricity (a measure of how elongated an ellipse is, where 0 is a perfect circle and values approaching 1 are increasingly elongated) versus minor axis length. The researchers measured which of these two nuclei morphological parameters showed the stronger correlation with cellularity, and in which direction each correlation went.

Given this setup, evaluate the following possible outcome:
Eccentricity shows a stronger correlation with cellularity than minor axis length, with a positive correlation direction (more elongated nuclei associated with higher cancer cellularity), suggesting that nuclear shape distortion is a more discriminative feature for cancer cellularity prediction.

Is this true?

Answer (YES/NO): NO